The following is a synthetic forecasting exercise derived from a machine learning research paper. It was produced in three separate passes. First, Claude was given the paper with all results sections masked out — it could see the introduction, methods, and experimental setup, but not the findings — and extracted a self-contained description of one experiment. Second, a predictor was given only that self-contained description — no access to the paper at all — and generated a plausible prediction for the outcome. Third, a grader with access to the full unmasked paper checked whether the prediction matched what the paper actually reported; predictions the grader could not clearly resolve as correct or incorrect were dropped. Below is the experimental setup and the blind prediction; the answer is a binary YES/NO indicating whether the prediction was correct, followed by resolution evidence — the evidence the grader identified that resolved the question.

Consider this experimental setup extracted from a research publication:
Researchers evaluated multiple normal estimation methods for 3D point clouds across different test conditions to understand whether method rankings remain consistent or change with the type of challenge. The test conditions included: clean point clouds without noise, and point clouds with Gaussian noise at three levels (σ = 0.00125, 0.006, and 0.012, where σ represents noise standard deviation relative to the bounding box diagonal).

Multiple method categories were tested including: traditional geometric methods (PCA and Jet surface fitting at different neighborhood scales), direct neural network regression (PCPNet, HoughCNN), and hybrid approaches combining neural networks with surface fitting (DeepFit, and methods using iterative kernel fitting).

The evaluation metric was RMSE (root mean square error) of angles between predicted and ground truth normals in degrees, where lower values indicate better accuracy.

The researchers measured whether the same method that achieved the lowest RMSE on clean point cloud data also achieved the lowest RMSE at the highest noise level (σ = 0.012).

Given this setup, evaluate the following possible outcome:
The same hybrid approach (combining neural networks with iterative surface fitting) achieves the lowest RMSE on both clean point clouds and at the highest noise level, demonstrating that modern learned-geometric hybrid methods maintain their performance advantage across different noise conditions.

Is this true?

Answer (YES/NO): NO